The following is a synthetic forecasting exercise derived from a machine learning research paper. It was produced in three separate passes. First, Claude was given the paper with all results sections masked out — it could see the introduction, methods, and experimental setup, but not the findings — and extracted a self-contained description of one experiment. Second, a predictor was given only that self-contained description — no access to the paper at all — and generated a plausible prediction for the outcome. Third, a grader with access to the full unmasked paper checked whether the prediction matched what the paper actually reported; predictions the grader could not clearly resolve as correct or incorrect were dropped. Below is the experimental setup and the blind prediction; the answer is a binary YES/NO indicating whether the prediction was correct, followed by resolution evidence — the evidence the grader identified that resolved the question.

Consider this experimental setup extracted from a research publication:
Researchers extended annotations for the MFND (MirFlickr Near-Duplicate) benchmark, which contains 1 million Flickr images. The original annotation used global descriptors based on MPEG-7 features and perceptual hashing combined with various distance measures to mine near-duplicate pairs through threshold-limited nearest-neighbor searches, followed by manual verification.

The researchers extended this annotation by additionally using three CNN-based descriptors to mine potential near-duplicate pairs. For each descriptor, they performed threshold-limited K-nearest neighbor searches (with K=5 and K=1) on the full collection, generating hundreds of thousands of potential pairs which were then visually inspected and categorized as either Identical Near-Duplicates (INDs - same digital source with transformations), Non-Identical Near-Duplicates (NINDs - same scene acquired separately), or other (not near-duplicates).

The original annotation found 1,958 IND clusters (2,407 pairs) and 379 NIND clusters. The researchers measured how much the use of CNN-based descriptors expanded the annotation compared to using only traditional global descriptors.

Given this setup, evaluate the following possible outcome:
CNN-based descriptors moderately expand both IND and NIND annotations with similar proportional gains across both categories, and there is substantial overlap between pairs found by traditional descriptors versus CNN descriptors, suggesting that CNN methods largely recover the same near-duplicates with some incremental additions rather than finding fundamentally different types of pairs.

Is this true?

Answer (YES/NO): NO